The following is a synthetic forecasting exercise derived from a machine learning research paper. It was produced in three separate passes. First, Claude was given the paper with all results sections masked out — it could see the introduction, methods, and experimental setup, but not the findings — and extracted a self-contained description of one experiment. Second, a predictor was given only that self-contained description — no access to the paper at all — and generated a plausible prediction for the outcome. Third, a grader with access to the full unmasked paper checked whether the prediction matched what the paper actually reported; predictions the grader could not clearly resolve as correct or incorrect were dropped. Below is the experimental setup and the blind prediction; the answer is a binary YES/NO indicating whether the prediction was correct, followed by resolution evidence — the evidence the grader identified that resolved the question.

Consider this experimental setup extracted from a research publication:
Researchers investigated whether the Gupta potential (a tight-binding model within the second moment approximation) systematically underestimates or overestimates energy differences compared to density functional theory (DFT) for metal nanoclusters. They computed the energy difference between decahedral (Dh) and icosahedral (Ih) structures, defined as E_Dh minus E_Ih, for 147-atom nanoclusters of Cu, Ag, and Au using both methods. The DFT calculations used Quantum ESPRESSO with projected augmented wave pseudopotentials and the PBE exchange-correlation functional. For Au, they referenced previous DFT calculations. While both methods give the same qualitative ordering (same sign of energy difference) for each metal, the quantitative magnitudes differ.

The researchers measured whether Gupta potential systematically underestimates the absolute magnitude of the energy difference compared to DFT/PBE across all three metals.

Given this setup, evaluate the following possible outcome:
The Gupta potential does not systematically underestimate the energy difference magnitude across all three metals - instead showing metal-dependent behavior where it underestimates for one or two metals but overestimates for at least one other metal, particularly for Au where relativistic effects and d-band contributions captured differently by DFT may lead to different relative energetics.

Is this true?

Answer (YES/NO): NO